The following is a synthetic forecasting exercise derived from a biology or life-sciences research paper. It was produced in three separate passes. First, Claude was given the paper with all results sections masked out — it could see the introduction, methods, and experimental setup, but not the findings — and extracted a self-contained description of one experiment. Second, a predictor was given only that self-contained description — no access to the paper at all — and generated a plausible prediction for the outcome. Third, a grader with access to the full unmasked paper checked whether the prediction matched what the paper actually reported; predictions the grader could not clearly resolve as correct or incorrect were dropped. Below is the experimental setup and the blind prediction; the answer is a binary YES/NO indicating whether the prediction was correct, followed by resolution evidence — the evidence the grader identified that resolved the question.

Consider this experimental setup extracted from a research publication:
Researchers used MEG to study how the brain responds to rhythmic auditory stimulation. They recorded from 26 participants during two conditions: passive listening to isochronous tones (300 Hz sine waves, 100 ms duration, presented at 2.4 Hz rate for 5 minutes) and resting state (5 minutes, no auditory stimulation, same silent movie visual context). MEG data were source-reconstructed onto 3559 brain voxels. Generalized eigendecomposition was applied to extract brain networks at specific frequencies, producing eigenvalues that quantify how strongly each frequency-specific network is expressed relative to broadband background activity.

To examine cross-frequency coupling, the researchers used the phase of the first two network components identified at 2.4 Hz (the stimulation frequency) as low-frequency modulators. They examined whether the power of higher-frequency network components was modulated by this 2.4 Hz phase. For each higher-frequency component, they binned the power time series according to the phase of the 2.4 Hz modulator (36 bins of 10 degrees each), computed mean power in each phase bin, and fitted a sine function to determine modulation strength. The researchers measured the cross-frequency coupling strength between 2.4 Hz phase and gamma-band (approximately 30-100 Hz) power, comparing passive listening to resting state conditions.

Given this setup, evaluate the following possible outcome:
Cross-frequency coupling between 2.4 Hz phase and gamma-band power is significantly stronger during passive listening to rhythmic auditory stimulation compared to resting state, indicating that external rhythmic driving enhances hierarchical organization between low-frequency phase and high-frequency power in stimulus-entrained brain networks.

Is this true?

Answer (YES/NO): YES